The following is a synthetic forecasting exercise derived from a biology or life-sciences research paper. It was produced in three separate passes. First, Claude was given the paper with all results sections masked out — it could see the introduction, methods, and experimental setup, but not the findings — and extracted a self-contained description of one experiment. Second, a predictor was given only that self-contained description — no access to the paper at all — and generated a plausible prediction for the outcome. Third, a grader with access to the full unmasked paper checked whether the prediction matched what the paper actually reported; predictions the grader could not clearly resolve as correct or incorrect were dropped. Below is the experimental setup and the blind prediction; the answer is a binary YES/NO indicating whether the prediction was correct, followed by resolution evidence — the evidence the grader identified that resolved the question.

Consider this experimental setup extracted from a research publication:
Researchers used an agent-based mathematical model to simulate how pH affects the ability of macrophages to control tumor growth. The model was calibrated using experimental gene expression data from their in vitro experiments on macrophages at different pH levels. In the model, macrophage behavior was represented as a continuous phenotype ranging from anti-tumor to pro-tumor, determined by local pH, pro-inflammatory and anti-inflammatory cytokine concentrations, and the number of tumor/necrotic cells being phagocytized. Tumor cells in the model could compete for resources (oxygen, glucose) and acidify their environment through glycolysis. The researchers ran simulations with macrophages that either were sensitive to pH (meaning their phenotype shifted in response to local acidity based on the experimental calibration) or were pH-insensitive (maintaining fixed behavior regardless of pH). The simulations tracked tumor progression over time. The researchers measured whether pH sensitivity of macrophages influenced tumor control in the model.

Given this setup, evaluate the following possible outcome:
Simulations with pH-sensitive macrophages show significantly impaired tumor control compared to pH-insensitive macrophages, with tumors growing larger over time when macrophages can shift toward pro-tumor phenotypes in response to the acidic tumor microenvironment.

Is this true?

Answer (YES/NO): YES